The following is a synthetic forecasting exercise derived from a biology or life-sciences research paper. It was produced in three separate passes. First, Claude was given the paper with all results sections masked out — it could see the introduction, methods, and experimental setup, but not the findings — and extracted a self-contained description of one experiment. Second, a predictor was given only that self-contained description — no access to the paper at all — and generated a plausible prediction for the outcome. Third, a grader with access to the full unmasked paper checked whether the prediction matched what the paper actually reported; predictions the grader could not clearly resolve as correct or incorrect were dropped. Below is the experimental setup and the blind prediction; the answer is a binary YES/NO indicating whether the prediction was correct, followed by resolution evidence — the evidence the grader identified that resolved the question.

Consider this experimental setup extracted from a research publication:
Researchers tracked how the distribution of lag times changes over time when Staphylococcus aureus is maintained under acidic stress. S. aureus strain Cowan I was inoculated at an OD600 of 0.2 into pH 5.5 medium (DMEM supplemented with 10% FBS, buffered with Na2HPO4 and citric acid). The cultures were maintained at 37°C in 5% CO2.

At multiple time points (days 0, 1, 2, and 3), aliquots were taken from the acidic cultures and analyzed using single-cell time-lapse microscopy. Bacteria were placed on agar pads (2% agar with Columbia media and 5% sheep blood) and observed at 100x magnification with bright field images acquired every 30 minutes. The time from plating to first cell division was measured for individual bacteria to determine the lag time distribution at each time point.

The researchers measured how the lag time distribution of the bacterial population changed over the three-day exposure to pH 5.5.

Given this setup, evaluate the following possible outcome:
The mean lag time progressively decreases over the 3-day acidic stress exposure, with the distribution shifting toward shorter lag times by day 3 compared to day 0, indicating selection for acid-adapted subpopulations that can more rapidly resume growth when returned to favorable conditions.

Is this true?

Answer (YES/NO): NO